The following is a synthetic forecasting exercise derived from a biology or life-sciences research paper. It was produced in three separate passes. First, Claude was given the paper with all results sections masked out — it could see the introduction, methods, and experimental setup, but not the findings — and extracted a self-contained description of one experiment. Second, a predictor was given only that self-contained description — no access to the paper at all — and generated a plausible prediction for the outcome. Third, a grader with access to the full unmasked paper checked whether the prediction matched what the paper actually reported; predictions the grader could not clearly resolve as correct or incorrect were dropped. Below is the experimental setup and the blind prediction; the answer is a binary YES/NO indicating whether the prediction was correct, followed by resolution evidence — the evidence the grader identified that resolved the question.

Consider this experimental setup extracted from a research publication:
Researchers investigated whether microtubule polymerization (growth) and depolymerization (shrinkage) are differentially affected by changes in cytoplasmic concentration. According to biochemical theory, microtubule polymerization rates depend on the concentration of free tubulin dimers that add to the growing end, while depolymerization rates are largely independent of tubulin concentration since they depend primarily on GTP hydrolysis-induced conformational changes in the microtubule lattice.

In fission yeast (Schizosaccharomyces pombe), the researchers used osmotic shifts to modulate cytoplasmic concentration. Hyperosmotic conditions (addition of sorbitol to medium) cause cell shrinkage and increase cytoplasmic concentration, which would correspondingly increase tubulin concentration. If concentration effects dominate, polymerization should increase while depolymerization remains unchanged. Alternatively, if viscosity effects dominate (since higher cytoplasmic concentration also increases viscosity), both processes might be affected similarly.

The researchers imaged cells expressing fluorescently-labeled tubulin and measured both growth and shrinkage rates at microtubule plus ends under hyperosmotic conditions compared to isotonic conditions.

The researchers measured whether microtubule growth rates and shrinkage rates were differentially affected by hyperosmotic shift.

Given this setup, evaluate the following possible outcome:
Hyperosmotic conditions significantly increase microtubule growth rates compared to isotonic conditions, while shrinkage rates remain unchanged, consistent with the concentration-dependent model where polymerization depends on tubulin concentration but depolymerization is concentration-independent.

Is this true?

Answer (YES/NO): NO